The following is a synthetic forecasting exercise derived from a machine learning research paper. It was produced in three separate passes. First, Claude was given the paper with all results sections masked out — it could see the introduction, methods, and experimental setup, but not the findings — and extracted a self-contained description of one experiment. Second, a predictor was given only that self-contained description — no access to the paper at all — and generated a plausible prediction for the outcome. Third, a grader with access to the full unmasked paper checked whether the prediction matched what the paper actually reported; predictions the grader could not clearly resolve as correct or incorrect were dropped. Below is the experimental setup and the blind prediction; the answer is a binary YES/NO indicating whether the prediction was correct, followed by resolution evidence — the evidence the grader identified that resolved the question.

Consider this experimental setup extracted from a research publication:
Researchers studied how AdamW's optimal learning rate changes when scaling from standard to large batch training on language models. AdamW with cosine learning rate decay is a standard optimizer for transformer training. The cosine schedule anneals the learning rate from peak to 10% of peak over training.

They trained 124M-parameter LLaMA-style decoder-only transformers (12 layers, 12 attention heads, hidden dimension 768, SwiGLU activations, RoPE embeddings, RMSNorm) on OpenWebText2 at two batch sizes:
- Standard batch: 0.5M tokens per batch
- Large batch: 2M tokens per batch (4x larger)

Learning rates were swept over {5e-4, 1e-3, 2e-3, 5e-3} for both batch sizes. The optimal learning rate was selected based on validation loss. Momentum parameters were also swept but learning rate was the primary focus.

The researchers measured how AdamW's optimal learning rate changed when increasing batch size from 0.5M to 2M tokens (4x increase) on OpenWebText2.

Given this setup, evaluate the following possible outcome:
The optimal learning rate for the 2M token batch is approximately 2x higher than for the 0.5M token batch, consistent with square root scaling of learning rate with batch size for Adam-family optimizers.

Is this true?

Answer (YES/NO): NO